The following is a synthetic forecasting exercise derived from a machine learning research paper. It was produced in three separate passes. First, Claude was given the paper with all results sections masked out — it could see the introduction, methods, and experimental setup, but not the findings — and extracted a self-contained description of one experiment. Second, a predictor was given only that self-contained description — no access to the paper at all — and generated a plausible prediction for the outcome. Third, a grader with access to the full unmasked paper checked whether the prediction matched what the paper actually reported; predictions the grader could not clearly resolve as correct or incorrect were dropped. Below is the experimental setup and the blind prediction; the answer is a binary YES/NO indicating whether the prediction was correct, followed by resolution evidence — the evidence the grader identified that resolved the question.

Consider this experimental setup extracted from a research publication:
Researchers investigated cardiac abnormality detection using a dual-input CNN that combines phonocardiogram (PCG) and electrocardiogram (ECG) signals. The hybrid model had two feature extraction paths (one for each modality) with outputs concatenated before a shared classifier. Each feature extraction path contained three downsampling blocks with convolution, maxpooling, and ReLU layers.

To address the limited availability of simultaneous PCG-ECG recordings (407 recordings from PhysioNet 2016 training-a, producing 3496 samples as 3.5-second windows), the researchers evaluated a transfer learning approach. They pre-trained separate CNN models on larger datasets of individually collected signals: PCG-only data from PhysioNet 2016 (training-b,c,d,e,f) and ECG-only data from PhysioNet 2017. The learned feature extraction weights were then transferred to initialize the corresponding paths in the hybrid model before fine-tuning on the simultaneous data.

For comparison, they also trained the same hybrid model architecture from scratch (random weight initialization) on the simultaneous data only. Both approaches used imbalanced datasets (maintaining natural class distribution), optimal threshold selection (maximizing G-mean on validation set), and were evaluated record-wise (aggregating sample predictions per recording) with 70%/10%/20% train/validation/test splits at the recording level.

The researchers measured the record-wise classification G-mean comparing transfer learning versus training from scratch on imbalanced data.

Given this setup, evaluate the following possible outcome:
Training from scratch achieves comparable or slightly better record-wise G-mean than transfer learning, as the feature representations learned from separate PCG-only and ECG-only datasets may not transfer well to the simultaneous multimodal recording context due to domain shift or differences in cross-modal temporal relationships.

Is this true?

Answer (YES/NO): NO